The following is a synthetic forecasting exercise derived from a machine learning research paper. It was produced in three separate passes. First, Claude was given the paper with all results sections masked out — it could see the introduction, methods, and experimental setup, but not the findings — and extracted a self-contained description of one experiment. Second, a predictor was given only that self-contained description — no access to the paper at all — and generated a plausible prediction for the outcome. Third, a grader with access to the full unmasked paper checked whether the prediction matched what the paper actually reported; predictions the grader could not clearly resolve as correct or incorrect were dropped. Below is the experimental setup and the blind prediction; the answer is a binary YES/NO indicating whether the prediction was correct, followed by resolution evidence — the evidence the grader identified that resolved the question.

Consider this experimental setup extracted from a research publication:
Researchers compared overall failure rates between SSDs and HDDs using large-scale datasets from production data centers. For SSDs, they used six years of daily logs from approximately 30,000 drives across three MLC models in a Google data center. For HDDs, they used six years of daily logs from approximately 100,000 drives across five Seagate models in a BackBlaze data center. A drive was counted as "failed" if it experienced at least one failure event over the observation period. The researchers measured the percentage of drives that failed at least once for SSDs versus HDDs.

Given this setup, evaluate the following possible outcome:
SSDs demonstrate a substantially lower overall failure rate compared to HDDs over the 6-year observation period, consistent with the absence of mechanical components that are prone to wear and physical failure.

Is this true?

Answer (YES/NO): NO